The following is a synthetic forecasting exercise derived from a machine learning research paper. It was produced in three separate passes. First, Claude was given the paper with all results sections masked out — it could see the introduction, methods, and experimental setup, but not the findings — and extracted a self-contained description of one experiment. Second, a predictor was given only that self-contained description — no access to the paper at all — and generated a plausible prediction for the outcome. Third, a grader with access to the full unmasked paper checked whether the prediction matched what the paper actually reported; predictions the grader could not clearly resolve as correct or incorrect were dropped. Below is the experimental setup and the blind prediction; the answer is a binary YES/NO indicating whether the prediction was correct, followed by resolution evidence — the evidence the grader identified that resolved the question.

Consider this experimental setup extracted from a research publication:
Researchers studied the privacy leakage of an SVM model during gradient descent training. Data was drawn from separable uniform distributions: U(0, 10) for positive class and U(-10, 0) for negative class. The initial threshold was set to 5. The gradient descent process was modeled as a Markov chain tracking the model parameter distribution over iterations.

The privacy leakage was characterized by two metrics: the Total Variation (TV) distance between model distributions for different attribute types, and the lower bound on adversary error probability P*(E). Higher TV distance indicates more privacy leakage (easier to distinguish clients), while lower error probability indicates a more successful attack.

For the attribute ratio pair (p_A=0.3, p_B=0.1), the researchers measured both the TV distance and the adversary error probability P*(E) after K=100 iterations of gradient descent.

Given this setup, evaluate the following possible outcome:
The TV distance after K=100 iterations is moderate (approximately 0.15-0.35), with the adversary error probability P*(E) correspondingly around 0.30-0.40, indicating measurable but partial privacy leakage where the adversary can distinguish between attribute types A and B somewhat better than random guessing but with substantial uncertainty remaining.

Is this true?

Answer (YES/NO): NO